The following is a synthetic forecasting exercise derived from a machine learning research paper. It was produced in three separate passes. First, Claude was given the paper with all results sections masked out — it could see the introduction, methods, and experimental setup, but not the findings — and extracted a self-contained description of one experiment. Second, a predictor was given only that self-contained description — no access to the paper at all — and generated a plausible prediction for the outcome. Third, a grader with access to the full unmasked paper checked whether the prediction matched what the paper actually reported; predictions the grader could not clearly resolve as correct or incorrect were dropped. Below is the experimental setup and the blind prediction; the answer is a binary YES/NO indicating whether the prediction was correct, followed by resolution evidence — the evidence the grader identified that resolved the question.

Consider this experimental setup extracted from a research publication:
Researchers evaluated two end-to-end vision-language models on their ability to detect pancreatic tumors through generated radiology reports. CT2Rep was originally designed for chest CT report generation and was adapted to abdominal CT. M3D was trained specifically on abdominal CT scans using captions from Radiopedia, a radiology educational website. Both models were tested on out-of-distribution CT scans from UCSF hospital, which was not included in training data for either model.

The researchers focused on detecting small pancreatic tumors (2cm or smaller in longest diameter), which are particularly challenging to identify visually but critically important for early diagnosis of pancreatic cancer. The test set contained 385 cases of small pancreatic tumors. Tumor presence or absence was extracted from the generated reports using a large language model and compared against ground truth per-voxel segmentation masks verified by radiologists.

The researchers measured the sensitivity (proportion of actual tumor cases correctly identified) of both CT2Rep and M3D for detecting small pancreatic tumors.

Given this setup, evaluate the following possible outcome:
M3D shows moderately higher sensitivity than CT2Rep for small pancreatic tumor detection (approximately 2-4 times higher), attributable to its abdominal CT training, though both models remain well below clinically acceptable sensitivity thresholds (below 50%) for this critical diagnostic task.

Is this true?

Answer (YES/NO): NO